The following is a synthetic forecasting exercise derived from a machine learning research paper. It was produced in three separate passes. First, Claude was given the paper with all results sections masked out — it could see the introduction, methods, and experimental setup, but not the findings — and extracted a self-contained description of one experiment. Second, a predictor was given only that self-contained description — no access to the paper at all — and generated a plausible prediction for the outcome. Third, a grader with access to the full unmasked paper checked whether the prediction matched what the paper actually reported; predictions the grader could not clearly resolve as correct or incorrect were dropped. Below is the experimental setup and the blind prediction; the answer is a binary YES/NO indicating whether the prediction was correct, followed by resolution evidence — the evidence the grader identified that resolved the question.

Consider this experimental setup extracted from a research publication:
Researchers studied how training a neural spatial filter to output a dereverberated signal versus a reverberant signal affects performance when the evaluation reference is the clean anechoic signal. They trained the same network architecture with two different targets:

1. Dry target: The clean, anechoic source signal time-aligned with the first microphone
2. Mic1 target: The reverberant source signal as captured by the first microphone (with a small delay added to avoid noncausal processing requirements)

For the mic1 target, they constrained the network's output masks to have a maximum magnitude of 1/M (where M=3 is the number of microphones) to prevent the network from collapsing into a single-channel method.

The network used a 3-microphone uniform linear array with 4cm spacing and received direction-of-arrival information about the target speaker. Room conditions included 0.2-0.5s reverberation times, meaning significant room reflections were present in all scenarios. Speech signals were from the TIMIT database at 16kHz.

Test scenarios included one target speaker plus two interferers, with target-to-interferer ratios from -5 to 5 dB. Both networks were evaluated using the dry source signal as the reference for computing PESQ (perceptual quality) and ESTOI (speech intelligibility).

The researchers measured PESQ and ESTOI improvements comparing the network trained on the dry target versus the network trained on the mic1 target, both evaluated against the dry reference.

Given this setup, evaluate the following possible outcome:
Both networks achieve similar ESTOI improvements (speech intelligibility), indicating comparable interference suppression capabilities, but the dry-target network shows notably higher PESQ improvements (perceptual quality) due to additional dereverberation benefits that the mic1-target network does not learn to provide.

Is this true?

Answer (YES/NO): NO